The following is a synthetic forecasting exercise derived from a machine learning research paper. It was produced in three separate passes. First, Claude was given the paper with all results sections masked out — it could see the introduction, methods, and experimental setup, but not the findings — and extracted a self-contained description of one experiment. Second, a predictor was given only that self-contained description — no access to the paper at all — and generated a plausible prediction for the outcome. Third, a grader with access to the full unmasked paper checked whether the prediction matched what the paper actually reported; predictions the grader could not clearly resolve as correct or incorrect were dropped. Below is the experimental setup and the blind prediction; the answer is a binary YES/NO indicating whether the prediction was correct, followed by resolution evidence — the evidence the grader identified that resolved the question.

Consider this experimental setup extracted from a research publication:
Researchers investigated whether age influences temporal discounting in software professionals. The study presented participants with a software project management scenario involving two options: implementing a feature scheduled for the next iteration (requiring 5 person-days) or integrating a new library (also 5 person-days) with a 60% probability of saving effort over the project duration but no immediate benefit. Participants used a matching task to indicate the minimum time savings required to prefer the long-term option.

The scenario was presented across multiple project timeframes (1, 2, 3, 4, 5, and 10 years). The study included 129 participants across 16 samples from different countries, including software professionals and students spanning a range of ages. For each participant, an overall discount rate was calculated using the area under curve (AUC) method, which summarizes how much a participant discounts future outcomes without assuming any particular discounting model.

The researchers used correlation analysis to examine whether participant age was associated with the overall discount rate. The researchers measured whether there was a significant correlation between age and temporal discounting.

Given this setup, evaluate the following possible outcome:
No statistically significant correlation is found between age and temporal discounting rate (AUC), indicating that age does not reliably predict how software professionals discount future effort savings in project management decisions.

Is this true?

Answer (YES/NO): YES